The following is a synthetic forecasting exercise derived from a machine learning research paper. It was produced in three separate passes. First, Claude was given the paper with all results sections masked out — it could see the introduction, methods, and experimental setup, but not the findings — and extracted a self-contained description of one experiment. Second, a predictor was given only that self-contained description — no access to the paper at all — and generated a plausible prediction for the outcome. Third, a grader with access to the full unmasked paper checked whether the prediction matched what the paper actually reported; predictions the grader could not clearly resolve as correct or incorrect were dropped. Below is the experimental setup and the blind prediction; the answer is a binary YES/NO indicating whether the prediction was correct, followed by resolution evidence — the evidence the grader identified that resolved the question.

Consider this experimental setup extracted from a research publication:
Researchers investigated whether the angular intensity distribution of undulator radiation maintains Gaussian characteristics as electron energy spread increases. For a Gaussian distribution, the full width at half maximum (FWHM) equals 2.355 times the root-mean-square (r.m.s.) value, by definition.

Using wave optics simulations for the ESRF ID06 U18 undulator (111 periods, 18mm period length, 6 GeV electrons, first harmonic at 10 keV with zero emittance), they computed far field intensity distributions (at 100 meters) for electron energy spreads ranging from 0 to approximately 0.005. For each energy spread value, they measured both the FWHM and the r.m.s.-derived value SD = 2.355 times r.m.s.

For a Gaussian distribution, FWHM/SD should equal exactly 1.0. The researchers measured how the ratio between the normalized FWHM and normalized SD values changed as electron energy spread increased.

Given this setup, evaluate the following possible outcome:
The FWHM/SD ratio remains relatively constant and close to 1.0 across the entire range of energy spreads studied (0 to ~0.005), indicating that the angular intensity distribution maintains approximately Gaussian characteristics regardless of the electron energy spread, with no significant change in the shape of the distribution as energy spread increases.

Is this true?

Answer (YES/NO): NO